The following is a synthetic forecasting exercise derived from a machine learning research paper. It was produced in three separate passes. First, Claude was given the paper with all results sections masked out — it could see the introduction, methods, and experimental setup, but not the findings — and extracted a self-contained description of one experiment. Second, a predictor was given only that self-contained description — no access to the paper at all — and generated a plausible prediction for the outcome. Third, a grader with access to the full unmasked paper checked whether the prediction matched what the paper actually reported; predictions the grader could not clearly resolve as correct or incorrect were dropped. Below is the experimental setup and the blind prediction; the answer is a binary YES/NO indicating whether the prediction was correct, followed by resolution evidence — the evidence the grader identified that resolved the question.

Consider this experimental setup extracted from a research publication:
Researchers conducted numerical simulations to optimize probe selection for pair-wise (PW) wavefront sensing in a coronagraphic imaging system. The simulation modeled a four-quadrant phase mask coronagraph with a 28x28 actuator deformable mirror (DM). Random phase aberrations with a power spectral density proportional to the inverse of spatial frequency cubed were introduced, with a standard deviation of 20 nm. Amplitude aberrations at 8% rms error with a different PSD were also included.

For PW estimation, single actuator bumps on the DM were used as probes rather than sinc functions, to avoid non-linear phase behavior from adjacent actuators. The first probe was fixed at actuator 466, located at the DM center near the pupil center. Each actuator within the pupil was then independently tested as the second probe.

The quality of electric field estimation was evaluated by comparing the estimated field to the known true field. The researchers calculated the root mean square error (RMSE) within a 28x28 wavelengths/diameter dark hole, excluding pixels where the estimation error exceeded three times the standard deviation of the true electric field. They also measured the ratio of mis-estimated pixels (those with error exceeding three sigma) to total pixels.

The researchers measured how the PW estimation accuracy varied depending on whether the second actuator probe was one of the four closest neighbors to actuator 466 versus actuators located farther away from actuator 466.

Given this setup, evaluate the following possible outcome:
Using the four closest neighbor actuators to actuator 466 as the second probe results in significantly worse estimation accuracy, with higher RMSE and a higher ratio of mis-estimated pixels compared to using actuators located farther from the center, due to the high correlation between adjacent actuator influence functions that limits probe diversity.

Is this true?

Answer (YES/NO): NO